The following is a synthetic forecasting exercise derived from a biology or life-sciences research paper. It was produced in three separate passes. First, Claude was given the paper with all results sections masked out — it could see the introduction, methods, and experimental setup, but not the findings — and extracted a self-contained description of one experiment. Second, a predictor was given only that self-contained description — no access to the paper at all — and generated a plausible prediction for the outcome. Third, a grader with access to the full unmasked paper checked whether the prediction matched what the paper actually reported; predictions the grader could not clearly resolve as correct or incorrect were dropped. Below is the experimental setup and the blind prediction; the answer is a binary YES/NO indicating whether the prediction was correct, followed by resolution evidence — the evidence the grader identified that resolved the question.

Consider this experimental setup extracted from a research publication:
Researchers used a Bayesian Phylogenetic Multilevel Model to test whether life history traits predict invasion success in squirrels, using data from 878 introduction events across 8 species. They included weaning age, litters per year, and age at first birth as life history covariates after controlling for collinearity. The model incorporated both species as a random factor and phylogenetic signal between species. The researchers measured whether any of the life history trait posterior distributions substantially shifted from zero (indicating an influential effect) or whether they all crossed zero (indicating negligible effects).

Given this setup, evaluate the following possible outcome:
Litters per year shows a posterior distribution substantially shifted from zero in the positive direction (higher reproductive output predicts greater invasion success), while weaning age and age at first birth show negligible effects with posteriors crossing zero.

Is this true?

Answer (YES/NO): NO